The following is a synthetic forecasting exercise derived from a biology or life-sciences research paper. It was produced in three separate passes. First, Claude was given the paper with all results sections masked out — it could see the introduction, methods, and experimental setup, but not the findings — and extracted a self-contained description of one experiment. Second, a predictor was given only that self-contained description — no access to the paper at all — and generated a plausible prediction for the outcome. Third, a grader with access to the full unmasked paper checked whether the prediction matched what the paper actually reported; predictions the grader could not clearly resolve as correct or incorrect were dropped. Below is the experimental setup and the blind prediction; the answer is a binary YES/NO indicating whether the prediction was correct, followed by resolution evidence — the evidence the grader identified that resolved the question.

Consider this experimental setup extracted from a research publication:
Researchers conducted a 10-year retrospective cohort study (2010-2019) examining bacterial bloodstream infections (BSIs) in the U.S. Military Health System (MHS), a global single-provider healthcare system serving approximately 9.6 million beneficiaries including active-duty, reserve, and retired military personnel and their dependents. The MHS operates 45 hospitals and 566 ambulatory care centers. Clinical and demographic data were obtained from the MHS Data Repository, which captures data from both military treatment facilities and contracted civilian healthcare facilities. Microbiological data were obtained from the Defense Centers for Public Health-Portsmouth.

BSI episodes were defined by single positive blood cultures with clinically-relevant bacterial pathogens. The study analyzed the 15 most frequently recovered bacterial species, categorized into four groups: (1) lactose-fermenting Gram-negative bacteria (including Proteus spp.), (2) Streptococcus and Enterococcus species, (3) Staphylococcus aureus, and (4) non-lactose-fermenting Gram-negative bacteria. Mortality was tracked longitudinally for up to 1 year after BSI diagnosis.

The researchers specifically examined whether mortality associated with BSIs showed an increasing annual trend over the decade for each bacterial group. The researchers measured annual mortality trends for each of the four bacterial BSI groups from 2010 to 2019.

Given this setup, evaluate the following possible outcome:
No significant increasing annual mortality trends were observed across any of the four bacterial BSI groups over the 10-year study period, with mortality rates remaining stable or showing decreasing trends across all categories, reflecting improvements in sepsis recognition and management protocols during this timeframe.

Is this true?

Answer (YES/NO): YES